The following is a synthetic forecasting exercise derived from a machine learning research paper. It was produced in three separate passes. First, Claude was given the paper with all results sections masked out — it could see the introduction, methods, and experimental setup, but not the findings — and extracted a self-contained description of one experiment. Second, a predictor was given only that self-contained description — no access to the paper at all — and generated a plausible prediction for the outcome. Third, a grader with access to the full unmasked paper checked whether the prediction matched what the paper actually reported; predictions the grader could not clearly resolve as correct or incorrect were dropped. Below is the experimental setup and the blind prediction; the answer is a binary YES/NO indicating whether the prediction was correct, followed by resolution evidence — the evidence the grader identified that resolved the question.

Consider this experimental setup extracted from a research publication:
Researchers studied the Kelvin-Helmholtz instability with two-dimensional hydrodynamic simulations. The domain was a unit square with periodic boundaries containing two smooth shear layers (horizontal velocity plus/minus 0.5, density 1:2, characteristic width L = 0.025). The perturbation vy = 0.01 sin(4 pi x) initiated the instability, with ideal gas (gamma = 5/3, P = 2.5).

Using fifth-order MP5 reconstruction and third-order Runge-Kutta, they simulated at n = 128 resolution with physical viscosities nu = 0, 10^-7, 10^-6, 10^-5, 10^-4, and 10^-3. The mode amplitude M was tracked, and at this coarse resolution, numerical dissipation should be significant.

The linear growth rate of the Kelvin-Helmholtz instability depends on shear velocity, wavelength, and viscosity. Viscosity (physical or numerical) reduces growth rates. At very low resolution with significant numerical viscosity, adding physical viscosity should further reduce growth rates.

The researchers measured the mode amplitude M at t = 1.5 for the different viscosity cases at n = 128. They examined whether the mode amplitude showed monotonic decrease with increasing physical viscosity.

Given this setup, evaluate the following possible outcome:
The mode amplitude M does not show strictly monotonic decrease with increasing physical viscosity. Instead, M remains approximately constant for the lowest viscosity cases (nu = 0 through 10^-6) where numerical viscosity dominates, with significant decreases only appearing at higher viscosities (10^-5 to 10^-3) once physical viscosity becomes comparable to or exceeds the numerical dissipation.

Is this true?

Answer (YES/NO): YES